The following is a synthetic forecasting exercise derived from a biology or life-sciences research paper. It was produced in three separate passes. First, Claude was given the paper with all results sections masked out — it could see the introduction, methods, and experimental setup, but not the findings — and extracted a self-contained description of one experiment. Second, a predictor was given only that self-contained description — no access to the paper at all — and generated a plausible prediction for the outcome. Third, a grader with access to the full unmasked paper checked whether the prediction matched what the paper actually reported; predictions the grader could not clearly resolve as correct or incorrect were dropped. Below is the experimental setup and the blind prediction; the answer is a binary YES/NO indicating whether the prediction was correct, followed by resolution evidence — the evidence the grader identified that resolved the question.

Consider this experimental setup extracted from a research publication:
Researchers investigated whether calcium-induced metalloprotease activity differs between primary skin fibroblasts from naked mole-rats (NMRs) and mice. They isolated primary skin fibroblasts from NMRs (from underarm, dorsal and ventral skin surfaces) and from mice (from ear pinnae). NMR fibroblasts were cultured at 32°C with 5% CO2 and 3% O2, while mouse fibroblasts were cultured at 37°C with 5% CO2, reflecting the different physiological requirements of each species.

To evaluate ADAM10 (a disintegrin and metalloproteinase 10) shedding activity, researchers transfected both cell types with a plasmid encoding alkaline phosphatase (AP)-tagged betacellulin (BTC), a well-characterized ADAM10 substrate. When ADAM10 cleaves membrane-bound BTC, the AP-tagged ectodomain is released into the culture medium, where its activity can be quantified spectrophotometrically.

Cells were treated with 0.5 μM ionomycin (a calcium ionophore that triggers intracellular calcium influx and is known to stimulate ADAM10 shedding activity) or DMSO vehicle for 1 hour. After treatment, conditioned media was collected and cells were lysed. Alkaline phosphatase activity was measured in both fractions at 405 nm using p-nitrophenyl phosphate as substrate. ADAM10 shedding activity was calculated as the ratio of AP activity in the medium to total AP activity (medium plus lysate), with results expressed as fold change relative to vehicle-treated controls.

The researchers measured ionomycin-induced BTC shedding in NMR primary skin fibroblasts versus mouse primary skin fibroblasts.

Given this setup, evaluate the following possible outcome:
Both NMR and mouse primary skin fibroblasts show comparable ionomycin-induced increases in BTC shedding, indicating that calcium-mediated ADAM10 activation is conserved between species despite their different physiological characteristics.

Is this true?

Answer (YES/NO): NO